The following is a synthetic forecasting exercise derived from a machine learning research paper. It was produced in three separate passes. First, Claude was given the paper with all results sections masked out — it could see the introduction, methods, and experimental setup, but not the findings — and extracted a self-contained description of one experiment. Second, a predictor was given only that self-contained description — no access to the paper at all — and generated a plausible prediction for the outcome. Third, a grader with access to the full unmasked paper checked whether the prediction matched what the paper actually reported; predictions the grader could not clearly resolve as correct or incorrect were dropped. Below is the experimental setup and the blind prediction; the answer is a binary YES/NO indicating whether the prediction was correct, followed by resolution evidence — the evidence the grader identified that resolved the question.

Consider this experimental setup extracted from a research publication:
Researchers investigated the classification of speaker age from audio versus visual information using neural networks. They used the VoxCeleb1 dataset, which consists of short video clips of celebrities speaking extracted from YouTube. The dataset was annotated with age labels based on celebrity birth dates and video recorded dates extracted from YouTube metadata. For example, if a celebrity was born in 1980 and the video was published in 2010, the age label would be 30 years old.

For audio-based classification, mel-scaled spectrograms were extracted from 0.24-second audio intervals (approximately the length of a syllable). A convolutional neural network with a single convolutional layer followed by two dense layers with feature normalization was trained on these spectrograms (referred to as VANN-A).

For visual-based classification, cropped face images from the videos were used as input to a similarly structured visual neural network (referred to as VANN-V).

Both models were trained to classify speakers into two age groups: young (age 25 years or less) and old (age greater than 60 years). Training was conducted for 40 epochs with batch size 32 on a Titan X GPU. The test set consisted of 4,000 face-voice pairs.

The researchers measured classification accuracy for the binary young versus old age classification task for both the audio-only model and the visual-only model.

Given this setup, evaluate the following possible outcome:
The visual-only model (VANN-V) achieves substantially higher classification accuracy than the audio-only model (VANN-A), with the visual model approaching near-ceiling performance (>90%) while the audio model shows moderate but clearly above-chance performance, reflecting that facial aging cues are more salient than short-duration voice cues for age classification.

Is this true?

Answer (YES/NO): NO